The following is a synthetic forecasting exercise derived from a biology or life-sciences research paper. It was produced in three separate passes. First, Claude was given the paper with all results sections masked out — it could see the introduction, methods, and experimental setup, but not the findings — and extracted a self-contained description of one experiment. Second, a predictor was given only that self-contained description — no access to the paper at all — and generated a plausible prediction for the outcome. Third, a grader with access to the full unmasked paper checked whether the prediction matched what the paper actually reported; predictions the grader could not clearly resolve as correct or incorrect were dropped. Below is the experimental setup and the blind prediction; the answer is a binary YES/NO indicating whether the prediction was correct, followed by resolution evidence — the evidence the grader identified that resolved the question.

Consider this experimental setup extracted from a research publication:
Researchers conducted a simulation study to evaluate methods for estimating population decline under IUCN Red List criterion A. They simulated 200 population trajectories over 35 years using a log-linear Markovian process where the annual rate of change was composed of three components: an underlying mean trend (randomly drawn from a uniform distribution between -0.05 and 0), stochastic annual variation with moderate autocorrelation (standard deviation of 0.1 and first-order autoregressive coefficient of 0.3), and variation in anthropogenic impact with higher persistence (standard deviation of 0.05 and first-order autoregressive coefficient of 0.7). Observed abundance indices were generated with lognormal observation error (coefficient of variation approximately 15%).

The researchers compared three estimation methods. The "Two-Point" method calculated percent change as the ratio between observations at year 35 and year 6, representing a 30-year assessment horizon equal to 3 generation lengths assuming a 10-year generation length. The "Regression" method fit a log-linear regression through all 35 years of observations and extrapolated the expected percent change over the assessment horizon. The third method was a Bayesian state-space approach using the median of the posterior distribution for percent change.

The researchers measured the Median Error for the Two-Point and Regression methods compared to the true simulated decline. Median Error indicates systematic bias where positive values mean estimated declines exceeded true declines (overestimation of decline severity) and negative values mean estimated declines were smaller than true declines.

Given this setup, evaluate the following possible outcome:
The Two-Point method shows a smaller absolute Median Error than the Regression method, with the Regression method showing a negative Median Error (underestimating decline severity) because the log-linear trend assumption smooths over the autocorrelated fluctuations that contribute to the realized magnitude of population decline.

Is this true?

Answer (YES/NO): NO